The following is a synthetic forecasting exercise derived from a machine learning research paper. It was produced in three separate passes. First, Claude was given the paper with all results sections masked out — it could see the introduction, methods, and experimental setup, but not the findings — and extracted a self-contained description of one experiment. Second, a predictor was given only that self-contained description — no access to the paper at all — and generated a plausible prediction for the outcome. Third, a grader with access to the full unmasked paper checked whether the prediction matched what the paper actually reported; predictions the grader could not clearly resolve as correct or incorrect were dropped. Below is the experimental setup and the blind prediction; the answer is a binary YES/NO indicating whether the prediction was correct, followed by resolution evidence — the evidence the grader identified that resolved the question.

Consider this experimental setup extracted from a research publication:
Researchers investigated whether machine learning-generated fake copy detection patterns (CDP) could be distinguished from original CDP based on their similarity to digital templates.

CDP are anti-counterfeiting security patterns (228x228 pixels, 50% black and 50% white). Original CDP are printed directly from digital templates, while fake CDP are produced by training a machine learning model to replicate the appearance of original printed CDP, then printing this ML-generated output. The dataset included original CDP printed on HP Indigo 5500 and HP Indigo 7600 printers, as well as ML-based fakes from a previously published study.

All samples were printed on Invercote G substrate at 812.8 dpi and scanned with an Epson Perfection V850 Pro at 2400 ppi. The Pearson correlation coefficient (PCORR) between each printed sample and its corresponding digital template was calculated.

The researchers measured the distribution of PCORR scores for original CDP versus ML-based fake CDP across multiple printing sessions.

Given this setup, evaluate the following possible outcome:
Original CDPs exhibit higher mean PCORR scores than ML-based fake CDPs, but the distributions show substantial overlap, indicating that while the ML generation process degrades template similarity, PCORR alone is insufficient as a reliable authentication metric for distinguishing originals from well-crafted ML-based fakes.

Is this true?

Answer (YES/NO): NO